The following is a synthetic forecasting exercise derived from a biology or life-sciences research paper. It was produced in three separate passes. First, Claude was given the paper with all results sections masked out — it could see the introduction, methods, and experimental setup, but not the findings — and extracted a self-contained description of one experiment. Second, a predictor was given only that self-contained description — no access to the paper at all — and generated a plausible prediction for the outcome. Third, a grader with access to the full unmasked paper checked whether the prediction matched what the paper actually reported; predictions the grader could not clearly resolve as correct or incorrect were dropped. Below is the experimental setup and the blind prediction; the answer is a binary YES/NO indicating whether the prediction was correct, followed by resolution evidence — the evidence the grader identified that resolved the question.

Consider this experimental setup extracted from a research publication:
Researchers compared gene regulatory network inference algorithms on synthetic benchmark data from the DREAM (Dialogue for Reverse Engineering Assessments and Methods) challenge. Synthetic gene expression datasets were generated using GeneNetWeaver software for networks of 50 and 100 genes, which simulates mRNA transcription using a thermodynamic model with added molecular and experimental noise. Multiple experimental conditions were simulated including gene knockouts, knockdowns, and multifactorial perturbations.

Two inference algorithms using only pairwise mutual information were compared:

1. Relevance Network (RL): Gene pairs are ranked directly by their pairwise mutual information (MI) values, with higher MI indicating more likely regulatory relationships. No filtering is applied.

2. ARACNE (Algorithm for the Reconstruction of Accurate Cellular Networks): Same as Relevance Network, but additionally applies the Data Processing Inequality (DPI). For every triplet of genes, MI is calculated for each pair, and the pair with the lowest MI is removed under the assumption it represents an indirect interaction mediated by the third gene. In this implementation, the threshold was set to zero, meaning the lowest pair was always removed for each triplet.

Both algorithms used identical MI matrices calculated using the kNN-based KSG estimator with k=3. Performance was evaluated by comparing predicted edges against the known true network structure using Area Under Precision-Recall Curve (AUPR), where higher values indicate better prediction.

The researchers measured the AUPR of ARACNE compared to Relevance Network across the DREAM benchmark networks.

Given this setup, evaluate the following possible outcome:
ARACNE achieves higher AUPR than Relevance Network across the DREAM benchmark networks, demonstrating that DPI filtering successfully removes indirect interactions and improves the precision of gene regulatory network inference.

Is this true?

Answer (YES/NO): NO